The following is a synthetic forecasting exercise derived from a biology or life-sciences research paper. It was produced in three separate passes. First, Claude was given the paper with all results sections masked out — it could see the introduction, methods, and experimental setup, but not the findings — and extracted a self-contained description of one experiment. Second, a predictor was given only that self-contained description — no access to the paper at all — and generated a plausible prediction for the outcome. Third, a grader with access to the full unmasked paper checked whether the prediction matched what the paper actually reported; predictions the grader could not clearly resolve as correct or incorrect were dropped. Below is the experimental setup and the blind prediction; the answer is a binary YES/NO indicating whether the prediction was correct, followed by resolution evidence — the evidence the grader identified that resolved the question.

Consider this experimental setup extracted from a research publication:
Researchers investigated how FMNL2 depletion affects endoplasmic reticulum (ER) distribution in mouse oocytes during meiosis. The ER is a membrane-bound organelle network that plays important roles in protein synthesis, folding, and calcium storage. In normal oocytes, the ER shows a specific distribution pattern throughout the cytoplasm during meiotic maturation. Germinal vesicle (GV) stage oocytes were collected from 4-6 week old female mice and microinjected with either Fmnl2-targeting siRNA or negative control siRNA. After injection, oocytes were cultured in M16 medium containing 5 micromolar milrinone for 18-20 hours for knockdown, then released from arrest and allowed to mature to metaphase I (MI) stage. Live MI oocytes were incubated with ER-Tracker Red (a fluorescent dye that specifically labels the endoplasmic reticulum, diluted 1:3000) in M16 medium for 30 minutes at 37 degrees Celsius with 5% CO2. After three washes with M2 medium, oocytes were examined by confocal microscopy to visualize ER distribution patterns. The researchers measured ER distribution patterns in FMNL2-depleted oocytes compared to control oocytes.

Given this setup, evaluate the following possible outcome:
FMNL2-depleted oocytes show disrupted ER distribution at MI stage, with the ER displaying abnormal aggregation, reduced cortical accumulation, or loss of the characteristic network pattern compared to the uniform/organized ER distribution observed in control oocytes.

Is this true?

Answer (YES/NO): YES